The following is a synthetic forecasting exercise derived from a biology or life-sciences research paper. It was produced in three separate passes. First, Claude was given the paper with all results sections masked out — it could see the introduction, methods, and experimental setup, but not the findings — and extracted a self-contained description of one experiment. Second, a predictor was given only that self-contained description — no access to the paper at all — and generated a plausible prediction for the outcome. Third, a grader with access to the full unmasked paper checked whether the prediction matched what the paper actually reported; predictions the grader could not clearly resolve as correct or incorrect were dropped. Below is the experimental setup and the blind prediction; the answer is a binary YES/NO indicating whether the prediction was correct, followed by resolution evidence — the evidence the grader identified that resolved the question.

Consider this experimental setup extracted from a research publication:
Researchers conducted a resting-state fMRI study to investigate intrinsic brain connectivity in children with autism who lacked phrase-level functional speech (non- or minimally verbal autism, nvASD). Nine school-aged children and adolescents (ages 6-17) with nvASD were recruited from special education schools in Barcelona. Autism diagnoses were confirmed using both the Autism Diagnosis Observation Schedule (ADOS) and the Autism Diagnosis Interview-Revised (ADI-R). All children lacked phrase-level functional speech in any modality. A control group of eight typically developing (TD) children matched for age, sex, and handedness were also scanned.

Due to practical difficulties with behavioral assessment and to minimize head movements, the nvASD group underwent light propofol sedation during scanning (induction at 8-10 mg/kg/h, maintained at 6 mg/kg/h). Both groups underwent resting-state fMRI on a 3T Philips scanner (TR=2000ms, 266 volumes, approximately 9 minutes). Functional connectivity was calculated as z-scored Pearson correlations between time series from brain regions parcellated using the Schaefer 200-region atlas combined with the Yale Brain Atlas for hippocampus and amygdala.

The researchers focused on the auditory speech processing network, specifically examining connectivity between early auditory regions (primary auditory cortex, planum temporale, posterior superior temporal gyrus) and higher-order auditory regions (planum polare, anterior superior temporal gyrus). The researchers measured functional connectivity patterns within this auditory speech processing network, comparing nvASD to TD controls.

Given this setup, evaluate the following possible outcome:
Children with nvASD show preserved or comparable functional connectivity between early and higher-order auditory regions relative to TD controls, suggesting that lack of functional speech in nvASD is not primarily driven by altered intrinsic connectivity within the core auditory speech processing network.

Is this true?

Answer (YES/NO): NO